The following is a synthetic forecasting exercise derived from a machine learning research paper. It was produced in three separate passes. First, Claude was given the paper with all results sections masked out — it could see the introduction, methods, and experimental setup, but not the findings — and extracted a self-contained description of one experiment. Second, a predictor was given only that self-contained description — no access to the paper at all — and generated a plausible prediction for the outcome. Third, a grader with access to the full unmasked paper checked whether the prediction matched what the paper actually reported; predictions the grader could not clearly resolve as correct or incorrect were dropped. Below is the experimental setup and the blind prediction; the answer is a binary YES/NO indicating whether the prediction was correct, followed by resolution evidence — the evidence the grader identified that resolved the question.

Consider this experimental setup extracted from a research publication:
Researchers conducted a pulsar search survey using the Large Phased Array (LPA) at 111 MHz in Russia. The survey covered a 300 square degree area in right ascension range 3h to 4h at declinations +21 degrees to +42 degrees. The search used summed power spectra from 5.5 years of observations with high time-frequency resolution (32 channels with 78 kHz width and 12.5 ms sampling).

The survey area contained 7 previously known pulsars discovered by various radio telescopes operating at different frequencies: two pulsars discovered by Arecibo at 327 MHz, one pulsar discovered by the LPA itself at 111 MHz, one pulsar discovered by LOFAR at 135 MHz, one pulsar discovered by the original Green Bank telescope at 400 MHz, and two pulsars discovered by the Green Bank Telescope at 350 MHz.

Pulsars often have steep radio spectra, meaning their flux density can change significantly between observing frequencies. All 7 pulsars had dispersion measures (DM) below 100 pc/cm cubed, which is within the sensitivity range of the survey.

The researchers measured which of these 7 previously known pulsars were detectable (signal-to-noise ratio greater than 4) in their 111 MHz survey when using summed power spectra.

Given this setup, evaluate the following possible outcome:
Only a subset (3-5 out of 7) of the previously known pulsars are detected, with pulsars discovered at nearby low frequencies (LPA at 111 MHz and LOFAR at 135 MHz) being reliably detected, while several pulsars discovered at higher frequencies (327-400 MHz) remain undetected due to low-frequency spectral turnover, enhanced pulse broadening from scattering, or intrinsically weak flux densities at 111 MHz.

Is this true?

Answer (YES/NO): NO